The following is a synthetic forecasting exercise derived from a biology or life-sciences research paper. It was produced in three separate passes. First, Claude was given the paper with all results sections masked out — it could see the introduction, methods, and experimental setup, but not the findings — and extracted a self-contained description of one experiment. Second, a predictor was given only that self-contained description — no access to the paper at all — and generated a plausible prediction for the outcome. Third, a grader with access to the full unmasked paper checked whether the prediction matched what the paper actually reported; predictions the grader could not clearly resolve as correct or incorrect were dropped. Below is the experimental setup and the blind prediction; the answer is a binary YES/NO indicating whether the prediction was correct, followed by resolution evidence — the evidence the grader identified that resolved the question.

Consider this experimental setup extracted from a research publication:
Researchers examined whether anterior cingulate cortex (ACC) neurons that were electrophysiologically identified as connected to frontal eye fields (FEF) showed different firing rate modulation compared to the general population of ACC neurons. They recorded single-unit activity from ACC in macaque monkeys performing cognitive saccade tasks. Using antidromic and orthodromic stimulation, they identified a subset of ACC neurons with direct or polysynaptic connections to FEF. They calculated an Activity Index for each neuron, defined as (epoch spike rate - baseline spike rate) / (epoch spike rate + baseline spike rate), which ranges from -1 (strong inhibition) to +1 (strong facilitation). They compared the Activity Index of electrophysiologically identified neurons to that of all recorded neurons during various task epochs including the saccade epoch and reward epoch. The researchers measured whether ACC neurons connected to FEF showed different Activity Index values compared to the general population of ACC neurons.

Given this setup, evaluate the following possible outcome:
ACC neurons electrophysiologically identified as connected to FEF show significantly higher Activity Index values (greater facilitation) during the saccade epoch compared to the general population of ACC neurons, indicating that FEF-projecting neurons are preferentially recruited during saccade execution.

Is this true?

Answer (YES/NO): NO